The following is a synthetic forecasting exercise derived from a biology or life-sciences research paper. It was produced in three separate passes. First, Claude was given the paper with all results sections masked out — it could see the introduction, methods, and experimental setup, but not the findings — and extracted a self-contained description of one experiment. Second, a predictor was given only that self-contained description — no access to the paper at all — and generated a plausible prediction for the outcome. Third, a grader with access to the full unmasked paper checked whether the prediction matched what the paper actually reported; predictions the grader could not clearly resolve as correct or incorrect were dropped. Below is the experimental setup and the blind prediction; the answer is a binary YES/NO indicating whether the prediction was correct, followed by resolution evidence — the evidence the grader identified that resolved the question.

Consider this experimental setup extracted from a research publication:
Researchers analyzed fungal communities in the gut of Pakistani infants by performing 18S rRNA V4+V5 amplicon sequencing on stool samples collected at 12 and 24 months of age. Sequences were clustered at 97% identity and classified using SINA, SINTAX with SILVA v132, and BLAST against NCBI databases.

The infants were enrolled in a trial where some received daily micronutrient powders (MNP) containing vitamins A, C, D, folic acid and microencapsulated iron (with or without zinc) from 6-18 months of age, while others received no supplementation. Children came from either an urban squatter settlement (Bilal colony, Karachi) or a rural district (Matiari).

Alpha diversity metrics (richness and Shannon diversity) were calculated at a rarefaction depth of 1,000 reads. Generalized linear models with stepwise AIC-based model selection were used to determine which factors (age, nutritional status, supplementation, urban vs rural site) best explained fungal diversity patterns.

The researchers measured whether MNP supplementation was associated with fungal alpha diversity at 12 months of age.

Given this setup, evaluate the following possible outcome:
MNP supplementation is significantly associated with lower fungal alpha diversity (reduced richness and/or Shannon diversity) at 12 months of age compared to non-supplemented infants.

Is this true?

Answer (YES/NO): NO